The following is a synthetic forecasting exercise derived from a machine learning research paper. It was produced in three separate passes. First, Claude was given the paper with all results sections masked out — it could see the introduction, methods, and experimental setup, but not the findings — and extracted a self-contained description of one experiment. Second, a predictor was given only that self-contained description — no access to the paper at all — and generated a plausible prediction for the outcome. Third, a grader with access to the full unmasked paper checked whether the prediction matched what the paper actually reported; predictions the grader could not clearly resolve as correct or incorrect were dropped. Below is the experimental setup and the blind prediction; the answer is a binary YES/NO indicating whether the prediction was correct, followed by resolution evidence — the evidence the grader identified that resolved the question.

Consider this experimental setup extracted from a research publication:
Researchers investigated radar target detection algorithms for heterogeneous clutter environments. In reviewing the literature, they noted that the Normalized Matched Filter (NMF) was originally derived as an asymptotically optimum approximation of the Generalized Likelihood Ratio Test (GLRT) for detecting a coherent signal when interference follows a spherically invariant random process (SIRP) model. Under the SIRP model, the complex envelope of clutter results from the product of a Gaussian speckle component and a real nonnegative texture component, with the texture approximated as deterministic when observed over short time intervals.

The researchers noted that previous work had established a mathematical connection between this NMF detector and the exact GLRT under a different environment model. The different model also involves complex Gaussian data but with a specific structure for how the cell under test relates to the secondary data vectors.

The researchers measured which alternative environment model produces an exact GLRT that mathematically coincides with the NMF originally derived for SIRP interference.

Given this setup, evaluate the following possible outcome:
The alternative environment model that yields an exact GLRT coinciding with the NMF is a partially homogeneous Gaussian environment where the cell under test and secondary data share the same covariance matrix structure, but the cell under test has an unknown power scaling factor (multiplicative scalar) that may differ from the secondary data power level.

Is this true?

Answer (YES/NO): YES